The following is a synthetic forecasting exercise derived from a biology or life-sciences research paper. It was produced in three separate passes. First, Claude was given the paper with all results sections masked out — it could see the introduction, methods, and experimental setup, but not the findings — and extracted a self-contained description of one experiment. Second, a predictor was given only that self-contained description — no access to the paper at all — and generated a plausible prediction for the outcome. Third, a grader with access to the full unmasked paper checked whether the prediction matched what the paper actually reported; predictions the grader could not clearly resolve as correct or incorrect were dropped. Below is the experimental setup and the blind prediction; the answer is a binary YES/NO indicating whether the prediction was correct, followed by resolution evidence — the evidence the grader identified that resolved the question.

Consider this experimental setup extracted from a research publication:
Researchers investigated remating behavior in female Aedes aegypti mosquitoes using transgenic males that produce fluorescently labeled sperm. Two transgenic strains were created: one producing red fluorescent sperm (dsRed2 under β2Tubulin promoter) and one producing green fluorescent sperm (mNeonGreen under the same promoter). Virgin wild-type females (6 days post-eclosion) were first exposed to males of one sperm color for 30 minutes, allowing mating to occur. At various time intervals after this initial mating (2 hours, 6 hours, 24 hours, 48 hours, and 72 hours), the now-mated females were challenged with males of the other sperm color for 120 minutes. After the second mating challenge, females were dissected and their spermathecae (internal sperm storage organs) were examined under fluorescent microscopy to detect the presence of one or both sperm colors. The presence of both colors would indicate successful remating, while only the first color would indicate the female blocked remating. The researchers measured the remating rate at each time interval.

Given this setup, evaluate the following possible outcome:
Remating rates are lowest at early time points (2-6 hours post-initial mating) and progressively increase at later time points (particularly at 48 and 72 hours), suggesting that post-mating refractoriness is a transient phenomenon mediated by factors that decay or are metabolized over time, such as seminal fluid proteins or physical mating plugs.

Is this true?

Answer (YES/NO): NO